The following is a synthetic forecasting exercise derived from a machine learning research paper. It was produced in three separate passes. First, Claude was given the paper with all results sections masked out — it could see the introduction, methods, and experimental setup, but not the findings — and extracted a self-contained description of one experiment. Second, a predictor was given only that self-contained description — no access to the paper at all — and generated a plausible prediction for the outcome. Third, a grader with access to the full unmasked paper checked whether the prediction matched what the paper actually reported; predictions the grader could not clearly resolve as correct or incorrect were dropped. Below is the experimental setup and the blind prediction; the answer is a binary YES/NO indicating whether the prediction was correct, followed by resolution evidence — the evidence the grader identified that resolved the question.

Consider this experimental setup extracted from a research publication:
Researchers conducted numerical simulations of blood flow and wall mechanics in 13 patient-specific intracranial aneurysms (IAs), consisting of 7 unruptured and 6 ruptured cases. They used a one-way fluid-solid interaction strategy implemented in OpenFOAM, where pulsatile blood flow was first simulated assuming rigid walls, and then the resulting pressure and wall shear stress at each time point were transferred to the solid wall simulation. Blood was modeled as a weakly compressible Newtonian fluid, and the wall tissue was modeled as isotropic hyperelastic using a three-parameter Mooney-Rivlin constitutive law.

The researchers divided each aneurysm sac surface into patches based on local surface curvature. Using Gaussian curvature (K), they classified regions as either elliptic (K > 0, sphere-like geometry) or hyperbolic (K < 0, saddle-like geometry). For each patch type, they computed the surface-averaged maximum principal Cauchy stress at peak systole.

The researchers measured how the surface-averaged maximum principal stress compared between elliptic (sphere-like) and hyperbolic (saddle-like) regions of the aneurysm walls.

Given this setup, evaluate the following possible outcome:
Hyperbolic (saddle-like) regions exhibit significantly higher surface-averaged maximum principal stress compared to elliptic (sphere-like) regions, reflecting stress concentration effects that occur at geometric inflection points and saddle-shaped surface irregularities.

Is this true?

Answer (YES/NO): YES